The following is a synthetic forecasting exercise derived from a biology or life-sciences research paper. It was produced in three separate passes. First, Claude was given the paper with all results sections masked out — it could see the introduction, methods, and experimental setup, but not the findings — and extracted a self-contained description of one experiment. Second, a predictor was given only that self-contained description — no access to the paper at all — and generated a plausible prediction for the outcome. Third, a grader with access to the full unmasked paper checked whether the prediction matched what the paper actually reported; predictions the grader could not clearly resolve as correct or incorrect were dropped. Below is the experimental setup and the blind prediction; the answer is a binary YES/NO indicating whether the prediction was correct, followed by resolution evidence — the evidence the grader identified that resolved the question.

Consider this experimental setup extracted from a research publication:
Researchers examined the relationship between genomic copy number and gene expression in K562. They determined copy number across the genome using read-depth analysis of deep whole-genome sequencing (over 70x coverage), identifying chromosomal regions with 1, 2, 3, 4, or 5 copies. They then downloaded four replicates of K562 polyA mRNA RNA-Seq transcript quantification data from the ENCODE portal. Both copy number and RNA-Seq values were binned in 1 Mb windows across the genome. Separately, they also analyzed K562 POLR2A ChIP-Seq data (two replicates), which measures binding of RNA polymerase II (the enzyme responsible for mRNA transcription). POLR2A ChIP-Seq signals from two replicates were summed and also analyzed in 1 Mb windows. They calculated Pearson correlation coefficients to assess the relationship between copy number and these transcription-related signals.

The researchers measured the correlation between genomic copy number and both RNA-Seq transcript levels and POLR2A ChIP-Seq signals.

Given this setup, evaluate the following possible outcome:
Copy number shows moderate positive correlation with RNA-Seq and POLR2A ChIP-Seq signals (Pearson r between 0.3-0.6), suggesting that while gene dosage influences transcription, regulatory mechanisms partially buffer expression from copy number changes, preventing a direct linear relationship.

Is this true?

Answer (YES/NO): YES